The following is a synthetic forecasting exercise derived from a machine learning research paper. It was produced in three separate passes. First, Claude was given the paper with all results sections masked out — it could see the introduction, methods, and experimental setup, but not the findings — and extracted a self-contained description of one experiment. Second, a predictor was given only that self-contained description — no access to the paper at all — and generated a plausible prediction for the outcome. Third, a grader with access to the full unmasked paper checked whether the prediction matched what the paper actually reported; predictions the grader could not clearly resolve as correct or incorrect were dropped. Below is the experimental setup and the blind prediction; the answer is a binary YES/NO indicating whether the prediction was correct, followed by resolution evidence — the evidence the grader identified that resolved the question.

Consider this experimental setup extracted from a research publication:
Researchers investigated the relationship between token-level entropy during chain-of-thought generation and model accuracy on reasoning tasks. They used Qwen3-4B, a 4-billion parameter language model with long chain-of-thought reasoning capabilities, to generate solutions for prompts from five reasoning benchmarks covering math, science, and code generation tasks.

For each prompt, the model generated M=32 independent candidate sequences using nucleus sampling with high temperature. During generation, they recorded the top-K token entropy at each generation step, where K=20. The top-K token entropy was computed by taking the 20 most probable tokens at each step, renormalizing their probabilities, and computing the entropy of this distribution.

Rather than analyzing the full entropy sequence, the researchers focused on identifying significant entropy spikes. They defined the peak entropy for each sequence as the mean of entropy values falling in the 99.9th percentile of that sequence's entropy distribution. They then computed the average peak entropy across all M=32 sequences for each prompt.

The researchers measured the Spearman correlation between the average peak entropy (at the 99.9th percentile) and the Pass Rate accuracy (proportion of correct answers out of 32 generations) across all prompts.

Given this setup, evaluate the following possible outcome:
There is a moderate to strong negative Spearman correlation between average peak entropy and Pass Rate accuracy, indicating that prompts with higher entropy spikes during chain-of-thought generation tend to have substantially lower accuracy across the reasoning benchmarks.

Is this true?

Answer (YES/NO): YES